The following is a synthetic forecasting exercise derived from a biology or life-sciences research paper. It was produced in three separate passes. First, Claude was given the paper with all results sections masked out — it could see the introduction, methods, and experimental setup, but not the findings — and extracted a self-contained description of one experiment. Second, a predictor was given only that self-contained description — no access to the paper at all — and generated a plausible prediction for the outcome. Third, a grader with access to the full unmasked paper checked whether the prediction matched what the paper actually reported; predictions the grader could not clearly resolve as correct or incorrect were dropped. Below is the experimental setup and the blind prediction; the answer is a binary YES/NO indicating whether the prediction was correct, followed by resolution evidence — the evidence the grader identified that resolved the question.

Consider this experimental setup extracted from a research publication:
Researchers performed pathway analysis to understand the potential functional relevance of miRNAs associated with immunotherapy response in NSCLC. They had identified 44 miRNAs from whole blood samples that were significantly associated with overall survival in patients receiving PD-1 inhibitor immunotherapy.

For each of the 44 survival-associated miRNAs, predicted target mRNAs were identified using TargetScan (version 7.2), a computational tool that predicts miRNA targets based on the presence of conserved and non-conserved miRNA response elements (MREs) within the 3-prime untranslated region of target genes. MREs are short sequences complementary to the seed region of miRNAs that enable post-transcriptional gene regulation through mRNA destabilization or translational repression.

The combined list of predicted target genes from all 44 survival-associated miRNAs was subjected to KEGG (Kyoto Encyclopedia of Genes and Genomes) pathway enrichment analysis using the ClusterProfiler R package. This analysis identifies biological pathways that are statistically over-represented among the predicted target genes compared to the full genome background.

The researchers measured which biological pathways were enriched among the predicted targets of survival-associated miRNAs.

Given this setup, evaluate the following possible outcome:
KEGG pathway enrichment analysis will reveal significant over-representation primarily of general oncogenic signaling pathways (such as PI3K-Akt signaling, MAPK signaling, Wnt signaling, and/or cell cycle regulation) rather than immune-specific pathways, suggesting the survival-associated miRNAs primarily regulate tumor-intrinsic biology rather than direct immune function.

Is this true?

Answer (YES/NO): NO